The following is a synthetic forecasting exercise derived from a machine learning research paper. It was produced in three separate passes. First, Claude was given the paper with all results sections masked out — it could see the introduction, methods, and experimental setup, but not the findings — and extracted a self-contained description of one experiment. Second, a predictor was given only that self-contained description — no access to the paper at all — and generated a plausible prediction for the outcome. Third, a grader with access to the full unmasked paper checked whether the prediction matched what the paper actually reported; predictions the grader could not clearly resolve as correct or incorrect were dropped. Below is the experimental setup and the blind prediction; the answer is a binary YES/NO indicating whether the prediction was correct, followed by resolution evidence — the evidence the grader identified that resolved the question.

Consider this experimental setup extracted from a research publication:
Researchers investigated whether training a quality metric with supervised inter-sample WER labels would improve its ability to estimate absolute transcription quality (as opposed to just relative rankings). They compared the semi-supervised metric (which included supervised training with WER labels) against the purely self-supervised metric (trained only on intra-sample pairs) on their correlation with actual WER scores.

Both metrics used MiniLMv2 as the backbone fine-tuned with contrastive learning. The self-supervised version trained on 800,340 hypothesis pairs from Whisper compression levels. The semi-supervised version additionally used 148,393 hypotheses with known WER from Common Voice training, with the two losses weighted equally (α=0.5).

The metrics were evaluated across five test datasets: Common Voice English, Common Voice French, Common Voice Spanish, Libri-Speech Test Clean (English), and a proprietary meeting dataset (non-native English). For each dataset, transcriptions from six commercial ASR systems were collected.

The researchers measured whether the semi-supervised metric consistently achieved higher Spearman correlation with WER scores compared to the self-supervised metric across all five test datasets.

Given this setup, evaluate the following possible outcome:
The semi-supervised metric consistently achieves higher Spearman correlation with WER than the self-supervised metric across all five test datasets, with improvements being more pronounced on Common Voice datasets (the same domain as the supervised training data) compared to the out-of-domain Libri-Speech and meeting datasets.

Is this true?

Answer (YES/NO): NO